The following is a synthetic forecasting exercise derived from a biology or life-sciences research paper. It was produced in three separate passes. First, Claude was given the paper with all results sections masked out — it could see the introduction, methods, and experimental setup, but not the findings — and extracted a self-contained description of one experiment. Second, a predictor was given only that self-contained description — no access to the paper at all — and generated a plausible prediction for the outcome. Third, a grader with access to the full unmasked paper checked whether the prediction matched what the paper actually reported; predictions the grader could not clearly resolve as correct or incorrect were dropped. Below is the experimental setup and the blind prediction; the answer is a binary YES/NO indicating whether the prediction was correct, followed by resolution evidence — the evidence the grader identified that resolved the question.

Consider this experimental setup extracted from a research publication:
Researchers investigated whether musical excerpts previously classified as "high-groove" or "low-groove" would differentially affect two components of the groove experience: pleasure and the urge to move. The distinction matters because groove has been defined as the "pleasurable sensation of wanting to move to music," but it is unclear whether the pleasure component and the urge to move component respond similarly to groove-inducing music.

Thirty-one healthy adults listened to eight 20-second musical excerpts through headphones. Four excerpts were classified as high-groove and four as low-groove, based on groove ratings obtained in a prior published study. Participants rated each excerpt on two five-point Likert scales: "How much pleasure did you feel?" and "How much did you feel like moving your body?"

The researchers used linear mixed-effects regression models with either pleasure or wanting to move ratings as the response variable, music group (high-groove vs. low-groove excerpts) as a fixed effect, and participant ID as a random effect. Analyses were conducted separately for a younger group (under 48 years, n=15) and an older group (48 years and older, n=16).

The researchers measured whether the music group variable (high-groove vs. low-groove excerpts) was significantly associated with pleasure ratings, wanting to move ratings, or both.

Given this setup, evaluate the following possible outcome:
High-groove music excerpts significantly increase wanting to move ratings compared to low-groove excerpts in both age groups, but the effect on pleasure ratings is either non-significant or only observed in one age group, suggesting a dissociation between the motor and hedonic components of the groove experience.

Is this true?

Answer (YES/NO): YES